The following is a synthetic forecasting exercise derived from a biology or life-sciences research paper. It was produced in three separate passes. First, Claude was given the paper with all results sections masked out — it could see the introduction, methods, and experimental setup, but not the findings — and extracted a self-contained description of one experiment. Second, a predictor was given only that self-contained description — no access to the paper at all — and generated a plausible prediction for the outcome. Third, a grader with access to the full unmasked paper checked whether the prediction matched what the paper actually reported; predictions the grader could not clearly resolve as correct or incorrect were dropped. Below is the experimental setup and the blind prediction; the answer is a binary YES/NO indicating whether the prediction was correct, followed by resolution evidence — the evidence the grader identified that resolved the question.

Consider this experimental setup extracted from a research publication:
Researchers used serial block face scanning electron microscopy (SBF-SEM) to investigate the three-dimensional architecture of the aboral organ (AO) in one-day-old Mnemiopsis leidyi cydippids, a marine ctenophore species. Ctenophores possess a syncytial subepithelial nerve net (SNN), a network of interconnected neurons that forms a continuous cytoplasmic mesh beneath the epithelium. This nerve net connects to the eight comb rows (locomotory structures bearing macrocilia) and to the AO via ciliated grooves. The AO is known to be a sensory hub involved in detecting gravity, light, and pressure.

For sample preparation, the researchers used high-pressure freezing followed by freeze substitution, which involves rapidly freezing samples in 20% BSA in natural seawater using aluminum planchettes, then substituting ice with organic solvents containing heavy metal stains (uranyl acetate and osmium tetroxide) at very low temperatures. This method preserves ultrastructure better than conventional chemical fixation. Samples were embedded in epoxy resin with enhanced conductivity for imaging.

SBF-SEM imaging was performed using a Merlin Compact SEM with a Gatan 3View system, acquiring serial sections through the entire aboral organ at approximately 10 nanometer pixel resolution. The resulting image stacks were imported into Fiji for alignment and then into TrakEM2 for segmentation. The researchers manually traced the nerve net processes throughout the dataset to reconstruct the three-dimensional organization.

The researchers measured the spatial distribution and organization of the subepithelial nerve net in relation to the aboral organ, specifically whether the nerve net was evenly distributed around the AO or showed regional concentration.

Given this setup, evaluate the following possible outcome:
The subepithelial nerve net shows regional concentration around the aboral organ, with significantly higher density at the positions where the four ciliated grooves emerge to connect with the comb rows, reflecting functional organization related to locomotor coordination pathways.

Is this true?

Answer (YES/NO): NO